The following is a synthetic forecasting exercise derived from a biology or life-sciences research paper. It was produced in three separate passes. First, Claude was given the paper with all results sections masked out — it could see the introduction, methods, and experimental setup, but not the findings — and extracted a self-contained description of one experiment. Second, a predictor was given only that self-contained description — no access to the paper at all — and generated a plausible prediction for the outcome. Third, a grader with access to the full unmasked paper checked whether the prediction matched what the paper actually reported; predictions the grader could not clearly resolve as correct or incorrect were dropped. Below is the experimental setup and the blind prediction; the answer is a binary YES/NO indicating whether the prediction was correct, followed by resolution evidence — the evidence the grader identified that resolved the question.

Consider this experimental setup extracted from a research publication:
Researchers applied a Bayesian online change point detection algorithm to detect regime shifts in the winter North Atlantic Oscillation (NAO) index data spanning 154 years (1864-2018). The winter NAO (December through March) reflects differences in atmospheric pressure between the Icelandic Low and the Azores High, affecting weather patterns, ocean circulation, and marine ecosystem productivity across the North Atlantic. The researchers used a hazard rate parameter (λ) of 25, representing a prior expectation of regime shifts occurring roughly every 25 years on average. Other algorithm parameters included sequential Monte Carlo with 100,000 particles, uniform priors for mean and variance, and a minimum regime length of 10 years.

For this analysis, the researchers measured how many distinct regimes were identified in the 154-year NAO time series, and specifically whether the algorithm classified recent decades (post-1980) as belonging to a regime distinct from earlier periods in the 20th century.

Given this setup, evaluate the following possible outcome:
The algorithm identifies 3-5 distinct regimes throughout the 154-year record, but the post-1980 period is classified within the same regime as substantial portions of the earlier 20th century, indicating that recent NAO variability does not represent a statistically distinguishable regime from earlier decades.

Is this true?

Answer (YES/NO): NO